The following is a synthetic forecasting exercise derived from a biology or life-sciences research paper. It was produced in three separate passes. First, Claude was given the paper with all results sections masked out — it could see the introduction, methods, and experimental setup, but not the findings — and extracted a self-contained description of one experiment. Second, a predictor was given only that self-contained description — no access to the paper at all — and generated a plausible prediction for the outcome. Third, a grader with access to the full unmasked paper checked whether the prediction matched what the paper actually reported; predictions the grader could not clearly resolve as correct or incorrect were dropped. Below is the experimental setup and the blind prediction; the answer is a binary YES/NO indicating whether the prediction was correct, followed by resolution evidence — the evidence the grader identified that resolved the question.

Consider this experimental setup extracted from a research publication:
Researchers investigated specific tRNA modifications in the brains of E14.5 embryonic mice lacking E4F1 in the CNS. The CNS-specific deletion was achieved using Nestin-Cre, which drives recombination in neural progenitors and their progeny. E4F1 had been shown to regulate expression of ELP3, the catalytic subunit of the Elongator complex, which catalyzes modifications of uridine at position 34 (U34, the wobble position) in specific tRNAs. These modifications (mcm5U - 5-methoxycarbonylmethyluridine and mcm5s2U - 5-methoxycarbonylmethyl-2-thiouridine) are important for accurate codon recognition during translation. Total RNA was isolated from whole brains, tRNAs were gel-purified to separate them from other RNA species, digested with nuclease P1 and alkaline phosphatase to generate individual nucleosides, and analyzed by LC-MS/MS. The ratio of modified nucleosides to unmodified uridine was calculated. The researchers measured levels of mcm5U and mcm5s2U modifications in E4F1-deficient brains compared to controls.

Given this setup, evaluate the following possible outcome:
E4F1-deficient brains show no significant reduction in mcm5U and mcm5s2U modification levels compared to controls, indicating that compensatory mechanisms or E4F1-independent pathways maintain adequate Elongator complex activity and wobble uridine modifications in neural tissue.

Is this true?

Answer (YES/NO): NO